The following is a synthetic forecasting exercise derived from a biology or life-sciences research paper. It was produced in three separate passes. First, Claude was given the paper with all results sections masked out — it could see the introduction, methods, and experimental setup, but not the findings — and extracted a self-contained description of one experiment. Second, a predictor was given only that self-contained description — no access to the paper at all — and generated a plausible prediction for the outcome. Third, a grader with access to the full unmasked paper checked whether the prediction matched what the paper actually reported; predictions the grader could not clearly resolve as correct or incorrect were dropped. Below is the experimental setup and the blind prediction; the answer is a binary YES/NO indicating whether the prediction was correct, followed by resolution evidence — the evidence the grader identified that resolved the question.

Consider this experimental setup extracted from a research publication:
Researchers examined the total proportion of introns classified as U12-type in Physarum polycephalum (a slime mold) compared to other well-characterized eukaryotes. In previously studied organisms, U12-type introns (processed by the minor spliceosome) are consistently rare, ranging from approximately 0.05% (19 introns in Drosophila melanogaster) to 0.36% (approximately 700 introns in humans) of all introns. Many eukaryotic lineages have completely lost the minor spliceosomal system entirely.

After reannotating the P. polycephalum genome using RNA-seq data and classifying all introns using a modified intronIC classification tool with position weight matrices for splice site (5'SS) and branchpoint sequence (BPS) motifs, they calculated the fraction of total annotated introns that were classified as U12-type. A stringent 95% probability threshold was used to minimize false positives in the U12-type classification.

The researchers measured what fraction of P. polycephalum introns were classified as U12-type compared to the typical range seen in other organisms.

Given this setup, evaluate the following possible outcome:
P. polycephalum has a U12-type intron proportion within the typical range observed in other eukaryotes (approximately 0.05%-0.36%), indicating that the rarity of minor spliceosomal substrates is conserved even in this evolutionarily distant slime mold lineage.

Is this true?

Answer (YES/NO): NO